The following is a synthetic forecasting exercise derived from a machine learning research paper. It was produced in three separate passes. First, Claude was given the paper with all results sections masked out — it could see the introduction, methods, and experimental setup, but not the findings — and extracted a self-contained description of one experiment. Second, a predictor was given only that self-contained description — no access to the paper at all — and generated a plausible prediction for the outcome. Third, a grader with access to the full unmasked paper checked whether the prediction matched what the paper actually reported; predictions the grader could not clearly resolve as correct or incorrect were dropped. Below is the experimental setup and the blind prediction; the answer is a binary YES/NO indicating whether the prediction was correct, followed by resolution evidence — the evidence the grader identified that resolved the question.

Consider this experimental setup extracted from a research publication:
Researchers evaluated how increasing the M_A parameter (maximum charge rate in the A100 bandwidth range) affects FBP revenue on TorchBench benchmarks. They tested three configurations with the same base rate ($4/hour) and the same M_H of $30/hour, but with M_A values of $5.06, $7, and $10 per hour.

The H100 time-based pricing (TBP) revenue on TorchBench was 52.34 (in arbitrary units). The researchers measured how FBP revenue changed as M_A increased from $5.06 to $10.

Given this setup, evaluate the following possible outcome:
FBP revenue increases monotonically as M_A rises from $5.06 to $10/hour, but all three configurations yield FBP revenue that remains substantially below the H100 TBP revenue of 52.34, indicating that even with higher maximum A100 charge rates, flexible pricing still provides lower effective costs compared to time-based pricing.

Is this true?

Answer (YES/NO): YES